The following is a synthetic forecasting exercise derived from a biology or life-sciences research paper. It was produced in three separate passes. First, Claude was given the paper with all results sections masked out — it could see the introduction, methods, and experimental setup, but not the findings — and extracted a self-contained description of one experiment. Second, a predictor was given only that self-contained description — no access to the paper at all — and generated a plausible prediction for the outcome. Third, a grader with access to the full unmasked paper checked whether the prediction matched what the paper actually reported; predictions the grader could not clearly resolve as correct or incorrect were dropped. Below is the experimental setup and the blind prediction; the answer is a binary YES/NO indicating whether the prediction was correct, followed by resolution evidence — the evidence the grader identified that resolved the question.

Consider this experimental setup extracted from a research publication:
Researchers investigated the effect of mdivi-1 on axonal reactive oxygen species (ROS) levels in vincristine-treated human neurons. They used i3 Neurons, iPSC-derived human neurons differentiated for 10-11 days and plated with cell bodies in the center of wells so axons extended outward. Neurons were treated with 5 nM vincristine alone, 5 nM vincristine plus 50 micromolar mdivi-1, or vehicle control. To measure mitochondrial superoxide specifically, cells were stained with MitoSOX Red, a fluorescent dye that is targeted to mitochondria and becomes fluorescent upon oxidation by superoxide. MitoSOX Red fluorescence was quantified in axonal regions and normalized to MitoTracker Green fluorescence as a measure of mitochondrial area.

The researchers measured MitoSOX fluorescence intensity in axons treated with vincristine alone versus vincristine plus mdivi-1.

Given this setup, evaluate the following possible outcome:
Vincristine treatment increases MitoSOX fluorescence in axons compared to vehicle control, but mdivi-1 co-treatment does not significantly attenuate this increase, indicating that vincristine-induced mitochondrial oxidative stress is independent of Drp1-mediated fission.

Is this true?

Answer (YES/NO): NO